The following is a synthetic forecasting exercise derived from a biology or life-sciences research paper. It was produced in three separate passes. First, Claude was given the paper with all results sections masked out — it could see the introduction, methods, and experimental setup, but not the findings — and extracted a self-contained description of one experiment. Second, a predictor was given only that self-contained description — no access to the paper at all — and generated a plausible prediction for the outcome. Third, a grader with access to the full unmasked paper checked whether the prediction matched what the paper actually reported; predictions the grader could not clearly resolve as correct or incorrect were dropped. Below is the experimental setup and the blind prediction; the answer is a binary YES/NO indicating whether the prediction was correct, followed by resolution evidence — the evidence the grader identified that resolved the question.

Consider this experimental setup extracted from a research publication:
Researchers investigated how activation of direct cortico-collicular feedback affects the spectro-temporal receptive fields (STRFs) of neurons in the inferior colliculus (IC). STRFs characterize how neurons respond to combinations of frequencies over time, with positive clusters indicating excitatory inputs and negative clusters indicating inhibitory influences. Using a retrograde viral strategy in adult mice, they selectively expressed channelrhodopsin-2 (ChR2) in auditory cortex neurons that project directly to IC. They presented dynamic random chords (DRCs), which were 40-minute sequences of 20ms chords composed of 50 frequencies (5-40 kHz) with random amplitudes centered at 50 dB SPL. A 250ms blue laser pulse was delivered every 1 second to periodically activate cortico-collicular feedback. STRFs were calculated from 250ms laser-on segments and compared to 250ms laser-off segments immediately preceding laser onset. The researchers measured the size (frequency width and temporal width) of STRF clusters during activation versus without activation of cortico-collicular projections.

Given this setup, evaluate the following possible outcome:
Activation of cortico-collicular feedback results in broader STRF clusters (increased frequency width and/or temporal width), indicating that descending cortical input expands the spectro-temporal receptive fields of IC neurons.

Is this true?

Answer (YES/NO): NO